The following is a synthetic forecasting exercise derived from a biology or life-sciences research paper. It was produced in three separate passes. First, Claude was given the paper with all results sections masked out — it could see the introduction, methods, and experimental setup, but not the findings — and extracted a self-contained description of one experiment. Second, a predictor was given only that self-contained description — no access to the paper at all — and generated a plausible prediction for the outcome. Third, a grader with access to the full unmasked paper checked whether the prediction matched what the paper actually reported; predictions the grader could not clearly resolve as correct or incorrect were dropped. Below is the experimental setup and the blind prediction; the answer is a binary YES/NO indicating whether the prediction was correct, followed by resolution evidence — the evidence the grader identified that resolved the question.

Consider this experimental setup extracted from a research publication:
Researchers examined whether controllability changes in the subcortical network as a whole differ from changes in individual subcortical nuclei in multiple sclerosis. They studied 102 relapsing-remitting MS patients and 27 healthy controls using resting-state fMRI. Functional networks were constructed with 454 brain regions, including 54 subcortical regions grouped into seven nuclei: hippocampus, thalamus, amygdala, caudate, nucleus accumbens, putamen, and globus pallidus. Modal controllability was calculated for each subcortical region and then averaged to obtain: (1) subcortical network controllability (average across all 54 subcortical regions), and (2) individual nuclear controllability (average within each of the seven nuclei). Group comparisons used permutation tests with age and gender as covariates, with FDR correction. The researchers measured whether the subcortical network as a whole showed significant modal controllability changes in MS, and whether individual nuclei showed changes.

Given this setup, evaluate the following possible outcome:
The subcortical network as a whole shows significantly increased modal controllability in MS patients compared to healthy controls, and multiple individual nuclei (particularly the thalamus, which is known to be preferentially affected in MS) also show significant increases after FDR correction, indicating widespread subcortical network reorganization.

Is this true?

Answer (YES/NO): NO